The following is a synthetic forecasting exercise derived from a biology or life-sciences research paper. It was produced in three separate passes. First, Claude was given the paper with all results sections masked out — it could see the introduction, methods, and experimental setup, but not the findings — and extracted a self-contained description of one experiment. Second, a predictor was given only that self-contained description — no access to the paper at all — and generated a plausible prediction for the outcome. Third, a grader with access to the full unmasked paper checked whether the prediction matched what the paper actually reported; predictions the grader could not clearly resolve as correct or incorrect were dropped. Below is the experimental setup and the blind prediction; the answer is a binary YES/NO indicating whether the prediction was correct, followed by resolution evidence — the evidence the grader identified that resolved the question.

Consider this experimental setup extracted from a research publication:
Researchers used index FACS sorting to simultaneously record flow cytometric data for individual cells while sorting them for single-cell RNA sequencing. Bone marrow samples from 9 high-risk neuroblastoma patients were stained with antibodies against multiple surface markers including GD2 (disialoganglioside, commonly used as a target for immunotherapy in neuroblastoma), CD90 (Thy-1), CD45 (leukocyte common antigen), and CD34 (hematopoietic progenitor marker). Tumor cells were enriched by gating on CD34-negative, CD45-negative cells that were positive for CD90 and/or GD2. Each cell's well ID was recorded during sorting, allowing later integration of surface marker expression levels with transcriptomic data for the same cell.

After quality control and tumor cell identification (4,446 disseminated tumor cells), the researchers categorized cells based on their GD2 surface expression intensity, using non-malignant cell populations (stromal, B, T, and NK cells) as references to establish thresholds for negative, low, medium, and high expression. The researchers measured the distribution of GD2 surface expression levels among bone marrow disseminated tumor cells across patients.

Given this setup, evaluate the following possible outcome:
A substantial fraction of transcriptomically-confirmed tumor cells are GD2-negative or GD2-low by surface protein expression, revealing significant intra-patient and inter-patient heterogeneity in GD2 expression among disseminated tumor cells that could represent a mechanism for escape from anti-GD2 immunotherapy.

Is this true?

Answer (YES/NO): NO